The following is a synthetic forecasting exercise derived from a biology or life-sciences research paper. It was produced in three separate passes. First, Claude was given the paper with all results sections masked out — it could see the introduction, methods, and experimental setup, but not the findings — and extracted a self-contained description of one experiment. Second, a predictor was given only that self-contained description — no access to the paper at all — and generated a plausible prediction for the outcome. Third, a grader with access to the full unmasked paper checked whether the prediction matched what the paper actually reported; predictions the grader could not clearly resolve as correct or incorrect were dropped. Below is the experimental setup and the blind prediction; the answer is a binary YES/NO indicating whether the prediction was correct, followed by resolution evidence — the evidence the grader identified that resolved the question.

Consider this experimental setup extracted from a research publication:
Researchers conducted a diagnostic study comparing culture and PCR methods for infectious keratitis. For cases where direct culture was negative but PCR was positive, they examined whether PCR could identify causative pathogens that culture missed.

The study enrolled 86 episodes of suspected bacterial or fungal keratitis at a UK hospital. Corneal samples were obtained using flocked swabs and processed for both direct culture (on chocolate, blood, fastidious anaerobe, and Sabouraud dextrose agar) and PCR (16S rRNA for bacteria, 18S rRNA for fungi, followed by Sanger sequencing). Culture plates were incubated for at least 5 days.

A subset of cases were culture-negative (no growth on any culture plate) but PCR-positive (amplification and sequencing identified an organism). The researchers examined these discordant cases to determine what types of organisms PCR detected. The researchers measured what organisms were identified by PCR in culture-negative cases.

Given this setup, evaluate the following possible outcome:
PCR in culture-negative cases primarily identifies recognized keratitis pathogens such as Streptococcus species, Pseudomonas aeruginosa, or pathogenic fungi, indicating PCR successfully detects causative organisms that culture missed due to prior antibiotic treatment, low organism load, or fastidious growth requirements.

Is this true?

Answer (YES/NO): NO